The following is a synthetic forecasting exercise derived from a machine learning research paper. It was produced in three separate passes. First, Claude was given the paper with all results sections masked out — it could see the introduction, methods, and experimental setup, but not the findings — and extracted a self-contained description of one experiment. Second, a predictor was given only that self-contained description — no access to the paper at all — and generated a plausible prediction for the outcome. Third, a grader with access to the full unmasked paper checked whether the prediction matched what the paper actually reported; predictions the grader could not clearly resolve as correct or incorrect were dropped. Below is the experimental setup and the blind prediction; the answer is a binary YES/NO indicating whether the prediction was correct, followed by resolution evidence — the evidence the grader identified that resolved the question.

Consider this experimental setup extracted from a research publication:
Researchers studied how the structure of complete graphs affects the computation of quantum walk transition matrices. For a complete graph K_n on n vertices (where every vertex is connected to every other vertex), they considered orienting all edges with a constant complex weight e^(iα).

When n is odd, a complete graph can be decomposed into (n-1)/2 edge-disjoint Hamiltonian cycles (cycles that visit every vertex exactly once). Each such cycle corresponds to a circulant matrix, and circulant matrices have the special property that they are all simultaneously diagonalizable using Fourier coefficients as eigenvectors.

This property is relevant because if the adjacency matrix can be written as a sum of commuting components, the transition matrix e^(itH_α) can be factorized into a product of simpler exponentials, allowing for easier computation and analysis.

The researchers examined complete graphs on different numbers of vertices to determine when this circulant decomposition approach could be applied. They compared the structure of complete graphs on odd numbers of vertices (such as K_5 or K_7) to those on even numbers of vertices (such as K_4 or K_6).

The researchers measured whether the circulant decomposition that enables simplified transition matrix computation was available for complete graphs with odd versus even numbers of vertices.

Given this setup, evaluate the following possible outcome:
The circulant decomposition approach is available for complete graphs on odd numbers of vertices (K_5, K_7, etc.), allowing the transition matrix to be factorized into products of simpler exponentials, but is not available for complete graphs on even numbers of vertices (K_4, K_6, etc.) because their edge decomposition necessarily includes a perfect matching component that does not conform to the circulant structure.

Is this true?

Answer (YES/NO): NO